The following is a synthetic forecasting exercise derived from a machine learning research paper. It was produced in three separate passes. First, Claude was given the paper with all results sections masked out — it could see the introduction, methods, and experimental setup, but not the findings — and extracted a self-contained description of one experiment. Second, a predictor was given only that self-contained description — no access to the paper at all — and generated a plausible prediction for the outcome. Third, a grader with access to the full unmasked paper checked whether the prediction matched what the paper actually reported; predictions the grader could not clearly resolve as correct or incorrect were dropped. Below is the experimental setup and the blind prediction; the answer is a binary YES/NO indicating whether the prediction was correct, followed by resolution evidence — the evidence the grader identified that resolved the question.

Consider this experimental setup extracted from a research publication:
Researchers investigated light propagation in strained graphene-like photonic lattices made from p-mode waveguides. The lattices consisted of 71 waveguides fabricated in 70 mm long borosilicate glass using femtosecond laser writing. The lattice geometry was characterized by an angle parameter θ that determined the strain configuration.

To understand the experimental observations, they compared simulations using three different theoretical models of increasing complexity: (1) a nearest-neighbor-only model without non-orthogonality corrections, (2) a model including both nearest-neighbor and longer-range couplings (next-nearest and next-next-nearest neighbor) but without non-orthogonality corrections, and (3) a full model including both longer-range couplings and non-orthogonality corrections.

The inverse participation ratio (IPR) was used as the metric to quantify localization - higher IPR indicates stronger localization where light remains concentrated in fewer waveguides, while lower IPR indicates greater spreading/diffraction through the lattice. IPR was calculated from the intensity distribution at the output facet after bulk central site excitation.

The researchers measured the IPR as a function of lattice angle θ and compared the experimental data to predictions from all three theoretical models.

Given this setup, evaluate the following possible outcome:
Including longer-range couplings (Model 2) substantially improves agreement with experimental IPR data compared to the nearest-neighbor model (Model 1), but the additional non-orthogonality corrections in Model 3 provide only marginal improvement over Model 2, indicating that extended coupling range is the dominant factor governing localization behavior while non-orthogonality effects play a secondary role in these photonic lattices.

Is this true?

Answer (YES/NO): NO